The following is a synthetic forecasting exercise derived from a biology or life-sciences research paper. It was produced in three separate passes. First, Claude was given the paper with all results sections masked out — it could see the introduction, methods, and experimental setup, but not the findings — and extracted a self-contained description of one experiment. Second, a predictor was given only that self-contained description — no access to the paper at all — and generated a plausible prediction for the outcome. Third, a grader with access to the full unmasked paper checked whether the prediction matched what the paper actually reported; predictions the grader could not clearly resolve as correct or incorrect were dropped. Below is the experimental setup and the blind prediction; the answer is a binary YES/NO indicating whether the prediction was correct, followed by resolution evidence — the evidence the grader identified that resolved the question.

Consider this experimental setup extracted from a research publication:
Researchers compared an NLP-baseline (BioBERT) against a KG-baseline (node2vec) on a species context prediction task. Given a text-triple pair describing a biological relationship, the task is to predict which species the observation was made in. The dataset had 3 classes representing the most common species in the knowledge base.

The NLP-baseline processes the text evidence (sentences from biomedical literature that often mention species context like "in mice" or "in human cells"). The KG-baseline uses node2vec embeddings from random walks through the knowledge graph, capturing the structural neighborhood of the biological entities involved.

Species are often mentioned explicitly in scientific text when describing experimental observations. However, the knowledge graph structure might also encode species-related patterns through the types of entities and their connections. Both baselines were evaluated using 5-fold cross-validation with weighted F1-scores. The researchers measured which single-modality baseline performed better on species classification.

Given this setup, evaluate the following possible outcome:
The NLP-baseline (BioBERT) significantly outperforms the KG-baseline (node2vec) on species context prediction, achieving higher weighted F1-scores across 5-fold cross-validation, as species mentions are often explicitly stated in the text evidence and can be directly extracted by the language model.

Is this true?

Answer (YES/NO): NO